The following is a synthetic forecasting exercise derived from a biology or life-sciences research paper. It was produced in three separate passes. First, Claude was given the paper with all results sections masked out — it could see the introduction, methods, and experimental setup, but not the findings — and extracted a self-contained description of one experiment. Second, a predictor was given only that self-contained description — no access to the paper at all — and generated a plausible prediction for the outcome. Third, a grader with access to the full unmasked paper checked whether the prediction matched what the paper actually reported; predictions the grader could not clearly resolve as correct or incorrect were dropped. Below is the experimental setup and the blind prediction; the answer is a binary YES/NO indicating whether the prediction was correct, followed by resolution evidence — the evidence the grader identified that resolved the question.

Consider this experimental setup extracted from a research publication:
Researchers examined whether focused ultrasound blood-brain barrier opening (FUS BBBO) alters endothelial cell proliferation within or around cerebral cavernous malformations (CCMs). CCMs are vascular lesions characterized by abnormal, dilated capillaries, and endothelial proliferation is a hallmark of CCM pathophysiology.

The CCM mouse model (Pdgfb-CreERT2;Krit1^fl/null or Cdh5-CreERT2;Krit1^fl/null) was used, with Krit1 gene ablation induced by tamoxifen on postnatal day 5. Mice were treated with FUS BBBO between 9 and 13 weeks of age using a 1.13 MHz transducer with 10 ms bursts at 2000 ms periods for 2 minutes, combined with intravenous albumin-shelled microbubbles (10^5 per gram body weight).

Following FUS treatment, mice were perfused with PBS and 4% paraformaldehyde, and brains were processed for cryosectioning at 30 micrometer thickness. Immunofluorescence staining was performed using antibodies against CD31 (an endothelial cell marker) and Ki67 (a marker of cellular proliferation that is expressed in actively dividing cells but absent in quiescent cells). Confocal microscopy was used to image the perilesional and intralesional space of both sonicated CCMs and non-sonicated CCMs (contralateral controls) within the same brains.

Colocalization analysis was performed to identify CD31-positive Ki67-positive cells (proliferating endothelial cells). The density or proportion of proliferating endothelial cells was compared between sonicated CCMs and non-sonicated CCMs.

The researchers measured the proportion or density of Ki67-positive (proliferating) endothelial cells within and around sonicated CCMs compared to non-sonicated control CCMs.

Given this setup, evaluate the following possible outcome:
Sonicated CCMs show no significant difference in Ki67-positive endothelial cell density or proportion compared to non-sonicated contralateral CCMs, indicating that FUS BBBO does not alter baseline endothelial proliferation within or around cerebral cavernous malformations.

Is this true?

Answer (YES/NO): YES